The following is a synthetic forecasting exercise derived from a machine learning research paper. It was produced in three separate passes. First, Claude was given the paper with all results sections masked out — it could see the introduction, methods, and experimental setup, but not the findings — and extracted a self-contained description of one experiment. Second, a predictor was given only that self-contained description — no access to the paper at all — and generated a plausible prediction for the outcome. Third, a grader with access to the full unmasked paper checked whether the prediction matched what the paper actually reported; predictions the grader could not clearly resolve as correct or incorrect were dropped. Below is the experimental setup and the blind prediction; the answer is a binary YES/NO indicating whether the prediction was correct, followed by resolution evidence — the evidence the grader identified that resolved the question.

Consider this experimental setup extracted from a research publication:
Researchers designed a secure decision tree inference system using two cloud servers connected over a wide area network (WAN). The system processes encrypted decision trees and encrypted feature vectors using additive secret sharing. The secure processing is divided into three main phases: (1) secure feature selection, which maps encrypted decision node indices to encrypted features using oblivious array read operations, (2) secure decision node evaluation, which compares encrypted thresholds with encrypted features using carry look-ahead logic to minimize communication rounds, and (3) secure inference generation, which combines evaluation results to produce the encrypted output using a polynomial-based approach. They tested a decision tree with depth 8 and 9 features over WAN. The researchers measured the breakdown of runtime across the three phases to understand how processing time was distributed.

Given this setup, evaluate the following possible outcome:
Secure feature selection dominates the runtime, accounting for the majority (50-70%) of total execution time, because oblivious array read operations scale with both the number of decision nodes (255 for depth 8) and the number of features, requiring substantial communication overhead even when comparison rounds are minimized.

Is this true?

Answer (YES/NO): NO